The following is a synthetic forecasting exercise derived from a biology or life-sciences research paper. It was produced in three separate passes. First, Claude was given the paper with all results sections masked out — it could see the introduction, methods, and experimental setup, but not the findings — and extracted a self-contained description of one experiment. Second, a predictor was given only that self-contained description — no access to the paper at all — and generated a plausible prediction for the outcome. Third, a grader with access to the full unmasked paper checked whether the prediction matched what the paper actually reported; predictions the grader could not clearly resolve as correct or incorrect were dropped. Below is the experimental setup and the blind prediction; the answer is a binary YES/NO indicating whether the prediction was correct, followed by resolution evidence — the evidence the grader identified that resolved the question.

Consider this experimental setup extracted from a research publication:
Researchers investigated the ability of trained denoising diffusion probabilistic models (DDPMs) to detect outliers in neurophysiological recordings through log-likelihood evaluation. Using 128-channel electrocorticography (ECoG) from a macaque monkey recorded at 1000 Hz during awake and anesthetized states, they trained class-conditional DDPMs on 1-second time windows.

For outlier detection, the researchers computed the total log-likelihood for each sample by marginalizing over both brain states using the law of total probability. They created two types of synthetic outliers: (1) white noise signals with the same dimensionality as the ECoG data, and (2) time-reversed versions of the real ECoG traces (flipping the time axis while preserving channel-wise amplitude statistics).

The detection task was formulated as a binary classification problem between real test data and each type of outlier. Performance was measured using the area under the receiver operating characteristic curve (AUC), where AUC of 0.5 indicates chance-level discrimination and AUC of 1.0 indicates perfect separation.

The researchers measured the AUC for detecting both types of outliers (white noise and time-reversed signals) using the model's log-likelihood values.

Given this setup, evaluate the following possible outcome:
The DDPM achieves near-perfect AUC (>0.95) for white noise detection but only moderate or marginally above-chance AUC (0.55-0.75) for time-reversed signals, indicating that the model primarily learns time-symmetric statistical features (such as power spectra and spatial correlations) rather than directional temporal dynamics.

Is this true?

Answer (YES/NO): YES